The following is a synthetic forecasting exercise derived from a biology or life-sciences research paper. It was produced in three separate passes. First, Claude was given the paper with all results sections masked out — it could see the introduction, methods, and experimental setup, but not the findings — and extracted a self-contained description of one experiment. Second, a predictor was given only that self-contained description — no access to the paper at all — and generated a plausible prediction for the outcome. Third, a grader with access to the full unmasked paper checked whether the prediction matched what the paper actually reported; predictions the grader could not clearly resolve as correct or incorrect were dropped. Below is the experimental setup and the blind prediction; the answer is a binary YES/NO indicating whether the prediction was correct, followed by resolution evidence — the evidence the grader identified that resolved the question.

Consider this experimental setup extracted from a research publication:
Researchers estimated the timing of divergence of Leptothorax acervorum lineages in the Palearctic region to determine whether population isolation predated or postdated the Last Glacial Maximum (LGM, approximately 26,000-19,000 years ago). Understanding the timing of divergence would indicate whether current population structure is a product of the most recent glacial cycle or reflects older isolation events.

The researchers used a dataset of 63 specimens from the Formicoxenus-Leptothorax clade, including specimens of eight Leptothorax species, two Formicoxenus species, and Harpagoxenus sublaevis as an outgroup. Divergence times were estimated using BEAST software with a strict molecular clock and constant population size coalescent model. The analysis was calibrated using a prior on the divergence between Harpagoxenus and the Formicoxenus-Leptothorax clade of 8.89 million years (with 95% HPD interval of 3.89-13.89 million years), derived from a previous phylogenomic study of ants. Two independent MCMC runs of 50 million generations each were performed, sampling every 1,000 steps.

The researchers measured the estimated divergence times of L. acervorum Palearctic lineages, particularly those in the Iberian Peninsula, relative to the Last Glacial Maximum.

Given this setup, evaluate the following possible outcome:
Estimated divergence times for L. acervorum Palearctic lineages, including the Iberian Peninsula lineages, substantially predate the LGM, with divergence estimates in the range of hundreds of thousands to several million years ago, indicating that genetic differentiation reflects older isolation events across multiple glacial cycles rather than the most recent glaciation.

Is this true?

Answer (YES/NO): YES